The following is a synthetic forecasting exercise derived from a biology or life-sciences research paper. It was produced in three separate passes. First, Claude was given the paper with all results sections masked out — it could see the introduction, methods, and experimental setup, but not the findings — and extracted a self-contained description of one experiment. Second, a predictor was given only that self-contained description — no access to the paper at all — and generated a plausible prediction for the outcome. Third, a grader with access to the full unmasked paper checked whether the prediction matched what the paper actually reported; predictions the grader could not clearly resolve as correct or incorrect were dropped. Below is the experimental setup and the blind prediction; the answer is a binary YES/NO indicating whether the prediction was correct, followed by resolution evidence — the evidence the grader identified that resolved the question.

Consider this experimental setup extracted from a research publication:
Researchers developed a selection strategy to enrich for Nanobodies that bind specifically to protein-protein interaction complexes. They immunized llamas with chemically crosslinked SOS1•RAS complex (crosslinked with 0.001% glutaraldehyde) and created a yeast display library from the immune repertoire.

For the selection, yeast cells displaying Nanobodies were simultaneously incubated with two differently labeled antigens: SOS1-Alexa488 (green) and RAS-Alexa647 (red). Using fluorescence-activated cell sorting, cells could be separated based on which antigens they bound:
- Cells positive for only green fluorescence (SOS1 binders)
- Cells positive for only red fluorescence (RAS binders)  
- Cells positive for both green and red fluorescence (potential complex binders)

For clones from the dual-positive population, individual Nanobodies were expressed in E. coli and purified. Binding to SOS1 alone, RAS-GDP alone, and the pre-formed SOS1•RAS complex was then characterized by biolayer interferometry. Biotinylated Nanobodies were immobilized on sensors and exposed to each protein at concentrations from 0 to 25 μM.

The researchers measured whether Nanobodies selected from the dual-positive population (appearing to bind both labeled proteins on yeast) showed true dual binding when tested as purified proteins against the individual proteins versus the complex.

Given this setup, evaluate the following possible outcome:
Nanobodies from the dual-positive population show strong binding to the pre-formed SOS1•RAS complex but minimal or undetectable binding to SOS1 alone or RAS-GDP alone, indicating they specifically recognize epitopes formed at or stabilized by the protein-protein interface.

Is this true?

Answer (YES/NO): NO